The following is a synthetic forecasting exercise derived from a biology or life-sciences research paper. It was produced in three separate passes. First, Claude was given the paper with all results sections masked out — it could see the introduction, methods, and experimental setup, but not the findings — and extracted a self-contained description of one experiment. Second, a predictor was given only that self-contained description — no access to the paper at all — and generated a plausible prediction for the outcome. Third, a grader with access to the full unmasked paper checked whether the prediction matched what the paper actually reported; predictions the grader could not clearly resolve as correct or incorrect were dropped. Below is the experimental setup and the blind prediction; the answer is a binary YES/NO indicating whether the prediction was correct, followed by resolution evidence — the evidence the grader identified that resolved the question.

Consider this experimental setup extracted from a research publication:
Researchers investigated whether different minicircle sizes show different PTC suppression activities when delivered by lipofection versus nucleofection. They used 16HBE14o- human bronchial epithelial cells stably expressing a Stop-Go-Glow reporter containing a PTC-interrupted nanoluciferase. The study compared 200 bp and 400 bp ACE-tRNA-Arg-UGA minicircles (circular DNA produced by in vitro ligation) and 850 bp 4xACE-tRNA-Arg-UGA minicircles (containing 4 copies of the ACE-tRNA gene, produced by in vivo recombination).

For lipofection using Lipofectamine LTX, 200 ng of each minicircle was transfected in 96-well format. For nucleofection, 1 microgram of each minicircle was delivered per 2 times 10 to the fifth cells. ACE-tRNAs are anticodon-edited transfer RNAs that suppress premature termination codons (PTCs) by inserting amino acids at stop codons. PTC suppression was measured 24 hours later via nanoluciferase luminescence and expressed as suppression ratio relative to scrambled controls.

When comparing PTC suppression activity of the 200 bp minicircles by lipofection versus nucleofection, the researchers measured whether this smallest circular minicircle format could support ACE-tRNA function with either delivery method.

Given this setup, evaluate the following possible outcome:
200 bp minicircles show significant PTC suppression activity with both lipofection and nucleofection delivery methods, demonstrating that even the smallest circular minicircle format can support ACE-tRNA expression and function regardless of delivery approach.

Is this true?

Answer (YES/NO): NO